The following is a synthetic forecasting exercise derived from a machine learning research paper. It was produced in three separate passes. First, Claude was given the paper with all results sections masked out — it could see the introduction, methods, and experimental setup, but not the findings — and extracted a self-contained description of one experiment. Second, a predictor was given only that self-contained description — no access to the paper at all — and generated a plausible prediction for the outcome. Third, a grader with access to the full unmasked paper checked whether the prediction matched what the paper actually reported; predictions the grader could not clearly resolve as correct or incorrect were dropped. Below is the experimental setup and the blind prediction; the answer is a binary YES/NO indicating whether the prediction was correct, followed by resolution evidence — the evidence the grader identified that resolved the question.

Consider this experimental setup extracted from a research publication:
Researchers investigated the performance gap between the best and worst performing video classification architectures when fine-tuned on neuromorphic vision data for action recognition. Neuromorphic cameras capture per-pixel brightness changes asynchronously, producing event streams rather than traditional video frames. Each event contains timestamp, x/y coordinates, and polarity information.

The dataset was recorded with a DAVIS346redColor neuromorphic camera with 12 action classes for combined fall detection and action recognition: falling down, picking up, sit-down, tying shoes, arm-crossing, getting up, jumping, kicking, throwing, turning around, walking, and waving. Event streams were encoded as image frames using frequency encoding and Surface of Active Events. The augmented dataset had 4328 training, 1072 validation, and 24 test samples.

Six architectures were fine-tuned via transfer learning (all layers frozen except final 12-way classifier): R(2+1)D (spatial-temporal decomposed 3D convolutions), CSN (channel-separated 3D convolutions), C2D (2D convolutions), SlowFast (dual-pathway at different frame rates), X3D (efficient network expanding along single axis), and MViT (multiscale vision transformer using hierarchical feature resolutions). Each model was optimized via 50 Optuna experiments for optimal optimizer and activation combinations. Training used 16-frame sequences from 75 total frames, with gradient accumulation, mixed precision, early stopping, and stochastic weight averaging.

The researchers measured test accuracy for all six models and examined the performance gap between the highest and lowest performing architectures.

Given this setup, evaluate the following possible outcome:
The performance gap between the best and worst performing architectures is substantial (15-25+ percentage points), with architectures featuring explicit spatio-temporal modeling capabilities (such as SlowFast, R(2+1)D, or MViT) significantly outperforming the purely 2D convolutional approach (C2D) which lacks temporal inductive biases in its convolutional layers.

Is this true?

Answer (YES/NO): NO